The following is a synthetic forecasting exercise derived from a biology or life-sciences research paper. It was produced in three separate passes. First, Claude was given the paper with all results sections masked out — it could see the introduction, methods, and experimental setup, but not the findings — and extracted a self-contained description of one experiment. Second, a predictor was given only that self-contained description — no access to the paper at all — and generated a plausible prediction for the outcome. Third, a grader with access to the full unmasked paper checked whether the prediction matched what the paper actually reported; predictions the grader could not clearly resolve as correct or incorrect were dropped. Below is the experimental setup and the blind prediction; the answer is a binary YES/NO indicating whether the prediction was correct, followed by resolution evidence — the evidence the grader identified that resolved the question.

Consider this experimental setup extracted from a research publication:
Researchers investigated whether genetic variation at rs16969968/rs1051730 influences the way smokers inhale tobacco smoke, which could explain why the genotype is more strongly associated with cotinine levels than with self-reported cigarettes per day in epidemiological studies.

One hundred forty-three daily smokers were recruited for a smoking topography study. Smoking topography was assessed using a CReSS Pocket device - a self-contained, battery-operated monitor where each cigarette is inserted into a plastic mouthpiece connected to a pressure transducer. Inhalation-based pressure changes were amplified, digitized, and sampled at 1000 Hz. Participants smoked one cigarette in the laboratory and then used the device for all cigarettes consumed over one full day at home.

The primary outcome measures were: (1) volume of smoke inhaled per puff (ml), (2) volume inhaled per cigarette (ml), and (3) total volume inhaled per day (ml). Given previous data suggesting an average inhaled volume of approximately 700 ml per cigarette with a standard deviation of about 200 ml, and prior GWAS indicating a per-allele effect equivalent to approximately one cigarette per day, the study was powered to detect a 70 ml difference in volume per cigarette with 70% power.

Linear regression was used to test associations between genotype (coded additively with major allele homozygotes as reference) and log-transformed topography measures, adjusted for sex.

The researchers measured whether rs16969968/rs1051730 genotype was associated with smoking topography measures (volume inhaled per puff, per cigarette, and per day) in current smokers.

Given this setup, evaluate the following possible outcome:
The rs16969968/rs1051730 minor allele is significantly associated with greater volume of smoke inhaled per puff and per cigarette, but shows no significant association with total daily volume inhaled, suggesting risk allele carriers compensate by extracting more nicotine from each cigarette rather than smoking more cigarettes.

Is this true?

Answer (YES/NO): NO